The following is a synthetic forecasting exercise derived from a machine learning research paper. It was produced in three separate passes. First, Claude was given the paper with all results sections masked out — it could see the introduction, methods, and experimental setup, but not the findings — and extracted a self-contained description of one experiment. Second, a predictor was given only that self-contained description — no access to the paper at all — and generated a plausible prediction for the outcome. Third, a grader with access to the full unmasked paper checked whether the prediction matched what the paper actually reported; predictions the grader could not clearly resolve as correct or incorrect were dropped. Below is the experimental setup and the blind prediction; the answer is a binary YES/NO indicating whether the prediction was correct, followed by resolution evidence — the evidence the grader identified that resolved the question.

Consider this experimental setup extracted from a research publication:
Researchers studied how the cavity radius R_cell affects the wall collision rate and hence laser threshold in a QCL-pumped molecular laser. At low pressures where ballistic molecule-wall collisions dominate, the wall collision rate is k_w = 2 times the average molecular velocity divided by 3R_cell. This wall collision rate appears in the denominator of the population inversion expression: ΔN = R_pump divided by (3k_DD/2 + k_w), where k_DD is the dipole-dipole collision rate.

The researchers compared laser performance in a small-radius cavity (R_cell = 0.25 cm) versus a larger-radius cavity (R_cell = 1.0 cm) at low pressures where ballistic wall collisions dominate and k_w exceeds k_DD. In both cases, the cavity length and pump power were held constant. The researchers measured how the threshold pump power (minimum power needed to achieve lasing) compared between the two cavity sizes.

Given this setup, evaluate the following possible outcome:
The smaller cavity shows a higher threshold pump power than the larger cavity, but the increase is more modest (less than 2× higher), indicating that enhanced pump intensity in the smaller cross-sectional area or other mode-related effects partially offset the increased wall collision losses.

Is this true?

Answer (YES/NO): NO